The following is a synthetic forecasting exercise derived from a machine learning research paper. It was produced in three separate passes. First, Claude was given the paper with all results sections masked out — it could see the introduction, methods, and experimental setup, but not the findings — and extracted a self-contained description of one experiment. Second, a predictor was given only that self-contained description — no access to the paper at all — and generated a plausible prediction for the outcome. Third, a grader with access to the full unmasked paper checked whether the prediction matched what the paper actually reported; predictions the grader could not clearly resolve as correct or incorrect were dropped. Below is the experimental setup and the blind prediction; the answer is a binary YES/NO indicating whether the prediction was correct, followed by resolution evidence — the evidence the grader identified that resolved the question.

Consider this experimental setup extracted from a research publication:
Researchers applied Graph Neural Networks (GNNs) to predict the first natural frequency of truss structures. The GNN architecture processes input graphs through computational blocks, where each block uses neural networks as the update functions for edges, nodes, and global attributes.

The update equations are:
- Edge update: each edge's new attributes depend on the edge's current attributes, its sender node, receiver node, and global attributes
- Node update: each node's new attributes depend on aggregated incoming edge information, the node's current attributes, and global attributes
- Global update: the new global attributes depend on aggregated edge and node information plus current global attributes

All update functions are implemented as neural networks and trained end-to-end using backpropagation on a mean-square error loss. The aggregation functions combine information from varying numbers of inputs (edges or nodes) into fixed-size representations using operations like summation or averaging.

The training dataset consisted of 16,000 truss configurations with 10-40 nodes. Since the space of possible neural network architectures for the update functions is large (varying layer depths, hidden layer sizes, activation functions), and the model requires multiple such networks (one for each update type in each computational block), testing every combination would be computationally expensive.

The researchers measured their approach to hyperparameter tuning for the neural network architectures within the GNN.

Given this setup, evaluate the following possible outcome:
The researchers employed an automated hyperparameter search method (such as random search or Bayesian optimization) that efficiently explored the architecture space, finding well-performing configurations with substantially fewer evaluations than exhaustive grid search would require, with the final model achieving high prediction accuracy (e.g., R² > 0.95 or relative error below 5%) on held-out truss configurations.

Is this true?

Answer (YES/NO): NO